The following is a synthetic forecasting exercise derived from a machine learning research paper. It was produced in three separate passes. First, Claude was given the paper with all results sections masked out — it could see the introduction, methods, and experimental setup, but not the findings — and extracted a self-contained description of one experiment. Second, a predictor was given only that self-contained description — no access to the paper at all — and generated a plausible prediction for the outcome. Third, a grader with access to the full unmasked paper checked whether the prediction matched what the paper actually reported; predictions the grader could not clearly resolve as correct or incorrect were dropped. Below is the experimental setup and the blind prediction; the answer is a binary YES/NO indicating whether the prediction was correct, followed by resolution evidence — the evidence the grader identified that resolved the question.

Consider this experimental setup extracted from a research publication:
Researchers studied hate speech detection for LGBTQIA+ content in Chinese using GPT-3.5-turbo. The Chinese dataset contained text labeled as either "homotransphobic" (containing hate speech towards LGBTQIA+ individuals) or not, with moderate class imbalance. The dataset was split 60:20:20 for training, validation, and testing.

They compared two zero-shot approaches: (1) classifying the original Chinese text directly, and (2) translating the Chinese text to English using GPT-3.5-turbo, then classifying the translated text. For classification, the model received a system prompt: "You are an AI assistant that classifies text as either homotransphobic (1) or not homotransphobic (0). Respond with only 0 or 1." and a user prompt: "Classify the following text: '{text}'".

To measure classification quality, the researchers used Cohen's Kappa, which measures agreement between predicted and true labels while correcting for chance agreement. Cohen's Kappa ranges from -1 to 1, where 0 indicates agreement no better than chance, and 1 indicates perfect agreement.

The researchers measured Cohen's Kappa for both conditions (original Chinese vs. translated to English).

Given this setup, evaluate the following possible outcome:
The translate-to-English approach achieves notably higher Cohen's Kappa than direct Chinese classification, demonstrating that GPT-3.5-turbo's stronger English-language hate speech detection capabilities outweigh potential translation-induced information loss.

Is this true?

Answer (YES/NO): NO